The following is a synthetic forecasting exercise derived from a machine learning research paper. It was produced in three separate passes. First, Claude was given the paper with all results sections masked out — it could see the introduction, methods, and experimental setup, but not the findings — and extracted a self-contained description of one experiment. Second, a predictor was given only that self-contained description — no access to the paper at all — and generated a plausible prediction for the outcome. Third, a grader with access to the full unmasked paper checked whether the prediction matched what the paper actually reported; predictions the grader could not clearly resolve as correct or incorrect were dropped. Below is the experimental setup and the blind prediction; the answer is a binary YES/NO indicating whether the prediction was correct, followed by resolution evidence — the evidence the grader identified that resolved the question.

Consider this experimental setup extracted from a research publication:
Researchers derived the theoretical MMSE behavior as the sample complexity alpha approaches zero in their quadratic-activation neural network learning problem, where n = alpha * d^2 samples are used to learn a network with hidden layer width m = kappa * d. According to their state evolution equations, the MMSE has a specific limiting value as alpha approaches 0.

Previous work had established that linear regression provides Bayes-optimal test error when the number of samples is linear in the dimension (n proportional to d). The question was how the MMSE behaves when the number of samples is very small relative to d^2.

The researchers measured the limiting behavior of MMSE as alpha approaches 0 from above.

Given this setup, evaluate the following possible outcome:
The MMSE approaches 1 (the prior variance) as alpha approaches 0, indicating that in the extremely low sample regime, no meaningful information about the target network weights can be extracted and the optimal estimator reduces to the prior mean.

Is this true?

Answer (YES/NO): YES